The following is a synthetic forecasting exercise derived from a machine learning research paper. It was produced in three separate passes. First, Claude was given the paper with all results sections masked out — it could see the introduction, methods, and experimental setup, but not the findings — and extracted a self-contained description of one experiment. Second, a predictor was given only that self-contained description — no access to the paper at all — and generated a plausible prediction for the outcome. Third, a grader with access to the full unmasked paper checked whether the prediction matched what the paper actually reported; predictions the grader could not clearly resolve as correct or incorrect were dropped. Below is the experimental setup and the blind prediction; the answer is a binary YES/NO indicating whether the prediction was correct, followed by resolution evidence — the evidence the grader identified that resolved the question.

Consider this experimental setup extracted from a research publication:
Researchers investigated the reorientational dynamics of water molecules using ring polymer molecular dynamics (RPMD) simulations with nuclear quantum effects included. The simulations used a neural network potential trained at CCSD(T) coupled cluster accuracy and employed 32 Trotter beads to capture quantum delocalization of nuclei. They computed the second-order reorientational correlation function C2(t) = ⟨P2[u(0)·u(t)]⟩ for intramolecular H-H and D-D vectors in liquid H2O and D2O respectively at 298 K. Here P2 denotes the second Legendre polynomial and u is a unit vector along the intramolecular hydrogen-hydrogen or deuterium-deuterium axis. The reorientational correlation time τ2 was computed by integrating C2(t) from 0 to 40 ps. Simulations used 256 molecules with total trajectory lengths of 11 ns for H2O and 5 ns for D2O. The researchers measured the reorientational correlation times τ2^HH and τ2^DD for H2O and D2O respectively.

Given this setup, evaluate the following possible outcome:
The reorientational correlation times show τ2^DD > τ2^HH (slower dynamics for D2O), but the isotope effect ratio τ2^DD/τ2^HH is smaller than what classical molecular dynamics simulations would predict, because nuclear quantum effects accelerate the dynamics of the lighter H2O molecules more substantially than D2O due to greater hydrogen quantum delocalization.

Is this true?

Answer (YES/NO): NO